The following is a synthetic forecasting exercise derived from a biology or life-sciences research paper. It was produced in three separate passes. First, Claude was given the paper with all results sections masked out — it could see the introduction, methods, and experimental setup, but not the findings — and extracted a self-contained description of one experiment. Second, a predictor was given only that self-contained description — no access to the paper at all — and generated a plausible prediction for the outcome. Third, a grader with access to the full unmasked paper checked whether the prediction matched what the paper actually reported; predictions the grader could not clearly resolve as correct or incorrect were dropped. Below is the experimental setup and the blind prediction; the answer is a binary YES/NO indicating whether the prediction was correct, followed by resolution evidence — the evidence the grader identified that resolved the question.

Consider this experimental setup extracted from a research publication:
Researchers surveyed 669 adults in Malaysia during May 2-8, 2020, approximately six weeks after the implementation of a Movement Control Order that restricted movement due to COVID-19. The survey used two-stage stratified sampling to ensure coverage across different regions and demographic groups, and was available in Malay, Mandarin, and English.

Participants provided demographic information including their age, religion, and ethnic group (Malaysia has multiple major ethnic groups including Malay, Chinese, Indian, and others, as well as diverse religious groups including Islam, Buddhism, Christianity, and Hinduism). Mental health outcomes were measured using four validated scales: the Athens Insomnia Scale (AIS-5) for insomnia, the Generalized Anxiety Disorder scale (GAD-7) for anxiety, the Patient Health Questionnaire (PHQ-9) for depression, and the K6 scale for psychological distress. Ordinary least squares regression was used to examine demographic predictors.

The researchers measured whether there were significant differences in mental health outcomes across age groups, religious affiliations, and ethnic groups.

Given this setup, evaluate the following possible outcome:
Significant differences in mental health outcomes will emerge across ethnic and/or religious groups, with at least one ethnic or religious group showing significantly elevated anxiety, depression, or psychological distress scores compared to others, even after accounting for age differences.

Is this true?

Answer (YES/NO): NO